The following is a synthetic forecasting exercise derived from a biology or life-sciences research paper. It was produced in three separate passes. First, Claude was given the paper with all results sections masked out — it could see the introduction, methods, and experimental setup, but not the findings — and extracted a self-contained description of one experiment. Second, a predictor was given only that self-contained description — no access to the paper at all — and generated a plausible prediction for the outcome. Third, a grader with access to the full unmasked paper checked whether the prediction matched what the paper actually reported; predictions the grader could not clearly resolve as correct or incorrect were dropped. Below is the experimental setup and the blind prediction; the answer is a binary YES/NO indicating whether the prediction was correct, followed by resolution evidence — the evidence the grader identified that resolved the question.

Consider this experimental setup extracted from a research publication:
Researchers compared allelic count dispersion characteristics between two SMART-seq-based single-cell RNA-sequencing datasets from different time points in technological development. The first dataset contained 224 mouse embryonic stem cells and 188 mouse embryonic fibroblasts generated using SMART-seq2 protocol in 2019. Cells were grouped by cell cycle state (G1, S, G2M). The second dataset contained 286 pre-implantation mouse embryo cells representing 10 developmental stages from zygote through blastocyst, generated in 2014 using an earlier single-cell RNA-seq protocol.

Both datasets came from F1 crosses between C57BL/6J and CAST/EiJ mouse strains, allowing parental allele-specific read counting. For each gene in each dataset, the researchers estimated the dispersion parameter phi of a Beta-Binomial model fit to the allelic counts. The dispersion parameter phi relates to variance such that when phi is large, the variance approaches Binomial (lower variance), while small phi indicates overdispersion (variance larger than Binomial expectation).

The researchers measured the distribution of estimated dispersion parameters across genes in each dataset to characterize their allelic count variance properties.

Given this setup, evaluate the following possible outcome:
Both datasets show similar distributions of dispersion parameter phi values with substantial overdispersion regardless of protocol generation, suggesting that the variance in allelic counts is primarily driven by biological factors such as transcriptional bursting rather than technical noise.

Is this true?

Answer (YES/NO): NO